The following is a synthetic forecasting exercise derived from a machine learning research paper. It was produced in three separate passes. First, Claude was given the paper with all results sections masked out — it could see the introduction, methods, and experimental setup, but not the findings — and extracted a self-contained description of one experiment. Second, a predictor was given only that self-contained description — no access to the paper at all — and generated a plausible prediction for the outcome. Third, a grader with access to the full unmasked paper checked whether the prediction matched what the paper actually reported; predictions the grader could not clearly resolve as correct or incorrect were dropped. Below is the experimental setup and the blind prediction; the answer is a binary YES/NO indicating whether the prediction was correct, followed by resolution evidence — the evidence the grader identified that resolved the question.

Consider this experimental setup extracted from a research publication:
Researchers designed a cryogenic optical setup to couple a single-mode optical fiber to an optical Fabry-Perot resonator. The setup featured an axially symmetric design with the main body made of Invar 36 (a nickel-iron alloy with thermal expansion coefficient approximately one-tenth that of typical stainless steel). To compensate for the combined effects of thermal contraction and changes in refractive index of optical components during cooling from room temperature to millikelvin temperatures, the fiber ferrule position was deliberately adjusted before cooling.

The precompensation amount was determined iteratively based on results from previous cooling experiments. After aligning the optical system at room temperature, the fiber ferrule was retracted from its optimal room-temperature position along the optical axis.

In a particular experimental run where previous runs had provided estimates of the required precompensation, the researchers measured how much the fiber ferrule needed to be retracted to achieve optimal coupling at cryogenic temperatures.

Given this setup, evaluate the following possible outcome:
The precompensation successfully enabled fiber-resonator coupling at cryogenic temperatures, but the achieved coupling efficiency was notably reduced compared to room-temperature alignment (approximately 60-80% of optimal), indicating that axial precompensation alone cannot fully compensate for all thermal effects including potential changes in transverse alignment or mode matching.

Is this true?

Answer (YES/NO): NO